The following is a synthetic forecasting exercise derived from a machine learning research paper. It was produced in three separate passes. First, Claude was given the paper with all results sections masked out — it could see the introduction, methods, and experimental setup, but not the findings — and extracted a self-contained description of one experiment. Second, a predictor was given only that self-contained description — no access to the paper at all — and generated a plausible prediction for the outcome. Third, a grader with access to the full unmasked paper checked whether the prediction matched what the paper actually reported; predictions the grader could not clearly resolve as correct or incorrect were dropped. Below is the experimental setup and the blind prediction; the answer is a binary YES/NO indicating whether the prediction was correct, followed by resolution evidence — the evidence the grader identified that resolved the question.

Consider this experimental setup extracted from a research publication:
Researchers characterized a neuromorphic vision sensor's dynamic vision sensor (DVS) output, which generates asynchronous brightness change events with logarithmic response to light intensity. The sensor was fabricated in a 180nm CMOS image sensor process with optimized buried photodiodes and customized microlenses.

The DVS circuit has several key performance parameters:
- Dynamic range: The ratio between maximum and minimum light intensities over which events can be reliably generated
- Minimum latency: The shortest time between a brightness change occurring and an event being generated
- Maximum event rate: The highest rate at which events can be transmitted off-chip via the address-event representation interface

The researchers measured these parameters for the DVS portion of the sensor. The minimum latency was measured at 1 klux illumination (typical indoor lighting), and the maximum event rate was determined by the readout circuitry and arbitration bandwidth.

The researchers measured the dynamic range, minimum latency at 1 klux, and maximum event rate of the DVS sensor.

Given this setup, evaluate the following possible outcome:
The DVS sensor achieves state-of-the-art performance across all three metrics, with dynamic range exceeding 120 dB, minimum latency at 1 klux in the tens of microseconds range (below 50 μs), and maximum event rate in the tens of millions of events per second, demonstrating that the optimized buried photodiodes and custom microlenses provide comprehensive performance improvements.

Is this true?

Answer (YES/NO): NO